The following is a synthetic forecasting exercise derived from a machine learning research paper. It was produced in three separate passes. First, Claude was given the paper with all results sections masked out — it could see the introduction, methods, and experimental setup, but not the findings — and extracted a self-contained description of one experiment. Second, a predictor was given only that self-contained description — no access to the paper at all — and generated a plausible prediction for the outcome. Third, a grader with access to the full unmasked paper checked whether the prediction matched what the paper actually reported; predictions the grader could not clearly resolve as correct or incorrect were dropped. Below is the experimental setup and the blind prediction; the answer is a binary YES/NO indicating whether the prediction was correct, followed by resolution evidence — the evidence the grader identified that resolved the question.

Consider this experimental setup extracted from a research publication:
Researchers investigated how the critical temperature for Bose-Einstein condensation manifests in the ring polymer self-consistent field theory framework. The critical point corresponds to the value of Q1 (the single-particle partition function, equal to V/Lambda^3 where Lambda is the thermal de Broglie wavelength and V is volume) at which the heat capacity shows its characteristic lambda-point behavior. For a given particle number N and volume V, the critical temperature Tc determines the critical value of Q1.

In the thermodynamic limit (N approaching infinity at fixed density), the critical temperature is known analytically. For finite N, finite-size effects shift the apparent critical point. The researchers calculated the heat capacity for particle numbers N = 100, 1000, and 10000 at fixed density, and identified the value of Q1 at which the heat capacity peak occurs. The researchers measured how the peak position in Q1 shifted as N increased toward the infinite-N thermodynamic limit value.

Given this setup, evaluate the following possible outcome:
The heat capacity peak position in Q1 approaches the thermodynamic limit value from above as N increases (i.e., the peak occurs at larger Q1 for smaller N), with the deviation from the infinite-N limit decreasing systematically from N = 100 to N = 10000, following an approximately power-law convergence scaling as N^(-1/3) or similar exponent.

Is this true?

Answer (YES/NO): YES